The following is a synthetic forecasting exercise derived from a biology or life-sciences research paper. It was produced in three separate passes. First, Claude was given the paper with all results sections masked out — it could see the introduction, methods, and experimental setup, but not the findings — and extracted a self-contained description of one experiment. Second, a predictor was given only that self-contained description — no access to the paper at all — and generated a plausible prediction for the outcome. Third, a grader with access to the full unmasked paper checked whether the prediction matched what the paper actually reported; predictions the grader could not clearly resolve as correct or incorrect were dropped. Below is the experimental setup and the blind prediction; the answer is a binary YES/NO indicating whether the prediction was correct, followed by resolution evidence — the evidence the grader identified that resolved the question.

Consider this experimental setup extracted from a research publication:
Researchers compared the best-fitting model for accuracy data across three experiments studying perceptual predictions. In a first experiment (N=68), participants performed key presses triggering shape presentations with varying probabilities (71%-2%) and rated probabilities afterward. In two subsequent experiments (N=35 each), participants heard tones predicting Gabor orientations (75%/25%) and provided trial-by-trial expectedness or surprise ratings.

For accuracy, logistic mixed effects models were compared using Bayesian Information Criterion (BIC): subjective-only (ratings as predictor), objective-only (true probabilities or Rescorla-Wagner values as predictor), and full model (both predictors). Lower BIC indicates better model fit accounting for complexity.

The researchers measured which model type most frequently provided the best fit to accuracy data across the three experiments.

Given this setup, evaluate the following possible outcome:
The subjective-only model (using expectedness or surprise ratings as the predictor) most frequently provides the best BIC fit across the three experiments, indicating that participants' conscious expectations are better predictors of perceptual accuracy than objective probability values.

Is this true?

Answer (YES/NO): YES